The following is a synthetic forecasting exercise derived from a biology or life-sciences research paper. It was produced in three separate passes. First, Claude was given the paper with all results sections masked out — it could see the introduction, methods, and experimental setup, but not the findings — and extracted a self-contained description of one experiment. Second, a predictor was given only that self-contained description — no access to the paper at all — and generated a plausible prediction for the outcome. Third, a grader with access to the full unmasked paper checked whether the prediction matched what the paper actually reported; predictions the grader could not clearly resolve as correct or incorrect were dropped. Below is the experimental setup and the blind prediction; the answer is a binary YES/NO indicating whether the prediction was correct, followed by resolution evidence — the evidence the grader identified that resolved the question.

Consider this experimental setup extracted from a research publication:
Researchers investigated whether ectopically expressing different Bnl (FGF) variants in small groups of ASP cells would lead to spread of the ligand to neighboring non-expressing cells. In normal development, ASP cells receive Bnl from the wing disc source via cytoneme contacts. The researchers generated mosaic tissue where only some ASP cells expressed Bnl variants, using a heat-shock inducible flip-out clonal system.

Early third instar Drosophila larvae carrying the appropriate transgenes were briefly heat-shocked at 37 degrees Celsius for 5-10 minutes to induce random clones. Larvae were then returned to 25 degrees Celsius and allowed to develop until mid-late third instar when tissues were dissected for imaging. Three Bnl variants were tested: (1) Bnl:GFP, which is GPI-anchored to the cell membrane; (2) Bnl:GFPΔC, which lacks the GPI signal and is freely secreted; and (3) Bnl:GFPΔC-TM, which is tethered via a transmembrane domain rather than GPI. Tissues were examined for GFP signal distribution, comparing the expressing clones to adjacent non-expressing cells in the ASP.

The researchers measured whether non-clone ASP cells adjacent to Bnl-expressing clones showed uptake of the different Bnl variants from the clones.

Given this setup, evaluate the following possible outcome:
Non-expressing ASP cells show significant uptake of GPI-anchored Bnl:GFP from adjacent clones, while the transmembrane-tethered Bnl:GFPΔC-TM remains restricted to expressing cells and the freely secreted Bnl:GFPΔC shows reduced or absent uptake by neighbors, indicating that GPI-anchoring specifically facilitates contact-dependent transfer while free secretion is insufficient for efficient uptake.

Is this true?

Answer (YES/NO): NO